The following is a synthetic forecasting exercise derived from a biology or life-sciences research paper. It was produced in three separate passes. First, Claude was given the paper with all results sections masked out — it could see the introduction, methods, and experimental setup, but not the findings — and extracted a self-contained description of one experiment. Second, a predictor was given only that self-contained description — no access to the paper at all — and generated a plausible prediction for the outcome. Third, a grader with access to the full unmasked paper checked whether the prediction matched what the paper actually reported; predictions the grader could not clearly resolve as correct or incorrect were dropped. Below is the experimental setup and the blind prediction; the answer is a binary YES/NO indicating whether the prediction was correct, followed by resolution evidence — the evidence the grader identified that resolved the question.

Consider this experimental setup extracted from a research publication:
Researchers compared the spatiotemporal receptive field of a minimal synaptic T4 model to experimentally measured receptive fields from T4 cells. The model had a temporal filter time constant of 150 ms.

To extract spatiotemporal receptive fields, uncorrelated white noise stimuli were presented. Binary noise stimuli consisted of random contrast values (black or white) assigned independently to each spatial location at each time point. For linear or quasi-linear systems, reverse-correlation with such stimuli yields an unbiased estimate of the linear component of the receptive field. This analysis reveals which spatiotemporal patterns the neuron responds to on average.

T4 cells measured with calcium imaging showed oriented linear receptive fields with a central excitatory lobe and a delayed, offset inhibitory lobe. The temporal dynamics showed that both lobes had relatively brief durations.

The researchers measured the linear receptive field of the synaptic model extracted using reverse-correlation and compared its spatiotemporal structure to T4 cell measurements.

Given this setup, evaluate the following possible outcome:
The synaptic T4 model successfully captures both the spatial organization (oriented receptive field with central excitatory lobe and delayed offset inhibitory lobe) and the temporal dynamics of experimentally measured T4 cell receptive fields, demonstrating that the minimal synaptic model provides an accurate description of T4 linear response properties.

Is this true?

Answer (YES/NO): NO